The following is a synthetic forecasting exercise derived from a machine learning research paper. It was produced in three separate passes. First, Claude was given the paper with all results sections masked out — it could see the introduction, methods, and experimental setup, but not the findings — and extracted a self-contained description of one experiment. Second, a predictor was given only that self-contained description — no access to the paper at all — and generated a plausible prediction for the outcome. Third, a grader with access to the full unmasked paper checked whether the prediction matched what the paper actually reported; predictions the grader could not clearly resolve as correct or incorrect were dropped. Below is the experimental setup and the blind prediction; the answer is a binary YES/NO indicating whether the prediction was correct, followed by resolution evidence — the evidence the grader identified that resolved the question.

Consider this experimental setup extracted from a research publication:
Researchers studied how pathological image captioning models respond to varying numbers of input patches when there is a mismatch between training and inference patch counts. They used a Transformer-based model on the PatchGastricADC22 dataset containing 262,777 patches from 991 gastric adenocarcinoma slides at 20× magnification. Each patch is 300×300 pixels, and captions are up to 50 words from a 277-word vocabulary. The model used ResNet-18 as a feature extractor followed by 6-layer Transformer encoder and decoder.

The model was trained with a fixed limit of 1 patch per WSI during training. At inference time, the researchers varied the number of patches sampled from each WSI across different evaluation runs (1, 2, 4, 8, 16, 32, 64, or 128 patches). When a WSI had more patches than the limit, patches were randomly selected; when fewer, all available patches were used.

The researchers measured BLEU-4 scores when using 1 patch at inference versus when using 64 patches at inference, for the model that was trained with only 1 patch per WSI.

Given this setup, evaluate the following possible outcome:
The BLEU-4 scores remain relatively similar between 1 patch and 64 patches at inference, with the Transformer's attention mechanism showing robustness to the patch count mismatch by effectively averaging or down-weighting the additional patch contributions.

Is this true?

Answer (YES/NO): YES